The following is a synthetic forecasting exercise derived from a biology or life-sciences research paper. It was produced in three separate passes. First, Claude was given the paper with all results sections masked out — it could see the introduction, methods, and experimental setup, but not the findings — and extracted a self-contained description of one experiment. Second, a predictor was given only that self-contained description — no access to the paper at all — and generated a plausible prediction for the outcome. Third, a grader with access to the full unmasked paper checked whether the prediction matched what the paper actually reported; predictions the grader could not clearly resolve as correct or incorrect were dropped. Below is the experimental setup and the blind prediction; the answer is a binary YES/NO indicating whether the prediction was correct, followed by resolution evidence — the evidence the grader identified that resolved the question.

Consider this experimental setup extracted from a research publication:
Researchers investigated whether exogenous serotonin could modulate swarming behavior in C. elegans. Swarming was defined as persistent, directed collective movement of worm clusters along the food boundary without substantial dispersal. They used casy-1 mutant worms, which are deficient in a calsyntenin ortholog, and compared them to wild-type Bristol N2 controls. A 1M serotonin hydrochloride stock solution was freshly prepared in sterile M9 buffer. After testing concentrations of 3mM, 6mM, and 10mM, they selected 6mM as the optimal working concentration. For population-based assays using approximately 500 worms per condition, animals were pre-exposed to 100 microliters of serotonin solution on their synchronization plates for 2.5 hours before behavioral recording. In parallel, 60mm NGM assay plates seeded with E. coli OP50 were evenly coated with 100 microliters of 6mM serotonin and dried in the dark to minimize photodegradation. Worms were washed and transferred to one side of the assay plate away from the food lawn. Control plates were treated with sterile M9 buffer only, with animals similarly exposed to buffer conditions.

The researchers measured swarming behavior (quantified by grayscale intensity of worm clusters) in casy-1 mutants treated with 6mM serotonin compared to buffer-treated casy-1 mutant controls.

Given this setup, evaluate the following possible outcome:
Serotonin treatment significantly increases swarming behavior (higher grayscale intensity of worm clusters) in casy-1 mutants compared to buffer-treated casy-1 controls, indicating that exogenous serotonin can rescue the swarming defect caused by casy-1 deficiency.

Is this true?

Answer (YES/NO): NO